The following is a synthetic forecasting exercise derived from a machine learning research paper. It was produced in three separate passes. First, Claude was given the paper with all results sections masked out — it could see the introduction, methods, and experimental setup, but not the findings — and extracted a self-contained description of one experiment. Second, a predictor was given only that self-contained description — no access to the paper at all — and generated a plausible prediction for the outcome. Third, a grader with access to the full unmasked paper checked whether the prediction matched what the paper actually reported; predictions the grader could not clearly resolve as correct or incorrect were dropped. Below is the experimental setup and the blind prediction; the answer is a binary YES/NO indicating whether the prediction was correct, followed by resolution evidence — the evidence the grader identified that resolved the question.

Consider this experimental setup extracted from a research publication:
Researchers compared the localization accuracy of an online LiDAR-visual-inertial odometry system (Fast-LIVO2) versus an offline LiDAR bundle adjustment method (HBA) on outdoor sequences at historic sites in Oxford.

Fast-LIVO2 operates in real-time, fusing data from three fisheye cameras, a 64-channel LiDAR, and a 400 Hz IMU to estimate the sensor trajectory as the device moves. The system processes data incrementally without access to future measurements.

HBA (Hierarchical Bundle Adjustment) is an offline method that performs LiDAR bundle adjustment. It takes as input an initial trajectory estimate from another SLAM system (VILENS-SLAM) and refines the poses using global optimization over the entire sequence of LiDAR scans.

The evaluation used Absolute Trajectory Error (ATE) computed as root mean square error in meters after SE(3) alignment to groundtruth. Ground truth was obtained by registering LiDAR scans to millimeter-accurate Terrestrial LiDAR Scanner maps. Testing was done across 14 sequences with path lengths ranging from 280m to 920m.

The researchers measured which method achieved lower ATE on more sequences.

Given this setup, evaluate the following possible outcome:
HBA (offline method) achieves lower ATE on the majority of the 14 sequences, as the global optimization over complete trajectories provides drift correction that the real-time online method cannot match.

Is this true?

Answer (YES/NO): NO